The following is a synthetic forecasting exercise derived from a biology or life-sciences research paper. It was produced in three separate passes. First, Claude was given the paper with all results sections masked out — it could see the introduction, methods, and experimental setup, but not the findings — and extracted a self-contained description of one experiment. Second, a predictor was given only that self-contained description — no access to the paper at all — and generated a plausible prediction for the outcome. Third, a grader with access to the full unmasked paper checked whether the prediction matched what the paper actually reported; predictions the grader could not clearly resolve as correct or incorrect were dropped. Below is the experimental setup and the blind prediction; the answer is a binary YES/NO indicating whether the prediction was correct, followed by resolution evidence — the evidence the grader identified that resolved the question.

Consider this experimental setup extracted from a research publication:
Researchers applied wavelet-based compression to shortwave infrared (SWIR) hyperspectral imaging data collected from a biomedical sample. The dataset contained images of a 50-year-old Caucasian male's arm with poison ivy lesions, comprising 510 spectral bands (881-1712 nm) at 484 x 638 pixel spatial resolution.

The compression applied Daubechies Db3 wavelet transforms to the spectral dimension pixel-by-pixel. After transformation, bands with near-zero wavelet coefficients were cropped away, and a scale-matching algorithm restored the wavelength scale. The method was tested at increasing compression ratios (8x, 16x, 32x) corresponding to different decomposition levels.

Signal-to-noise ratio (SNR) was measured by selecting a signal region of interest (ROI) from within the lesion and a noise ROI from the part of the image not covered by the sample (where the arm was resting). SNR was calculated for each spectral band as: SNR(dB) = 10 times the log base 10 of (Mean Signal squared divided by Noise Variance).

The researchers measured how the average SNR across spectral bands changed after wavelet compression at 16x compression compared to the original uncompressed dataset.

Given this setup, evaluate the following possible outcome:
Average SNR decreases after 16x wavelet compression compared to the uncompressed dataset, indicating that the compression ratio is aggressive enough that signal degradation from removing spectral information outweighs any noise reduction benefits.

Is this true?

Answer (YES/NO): NO